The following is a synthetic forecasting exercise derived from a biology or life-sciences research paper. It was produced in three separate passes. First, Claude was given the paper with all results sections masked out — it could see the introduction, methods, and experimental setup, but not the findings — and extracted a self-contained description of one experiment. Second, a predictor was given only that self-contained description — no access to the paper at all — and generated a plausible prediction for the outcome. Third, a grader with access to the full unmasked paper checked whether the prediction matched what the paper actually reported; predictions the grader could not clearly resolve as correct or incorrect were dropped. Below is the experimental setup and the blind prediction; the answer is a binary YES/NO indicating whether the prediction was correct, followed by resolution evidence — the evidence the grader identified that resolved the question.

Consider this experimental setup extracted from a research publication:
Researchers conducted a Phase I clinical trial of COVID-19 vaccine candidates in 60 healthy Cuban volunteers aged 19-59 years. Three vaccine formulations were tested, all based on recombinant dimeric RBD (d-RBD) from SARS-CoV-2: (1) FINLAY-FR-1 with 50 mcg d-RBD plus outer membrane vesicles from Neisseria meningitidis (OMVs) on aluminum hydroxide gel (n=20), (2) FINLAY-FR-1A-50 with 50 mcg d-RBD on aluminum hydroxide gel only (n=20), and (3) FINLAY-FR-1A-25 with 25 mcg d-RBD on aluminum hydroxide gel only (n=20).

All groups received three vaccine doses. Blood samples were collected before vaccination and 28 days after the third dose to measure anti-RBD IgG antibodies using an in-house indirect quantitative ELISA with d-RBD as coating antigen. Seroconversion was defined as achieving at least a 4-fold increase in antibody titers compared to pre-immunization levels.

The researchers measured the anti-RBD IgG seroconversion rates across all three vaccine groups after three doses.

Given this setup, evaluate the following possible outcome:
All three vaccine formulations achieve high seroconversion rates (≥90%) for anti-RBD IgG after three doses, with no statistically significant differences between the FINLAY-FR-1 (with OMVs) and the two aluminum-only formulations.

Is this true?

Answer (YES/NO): YES